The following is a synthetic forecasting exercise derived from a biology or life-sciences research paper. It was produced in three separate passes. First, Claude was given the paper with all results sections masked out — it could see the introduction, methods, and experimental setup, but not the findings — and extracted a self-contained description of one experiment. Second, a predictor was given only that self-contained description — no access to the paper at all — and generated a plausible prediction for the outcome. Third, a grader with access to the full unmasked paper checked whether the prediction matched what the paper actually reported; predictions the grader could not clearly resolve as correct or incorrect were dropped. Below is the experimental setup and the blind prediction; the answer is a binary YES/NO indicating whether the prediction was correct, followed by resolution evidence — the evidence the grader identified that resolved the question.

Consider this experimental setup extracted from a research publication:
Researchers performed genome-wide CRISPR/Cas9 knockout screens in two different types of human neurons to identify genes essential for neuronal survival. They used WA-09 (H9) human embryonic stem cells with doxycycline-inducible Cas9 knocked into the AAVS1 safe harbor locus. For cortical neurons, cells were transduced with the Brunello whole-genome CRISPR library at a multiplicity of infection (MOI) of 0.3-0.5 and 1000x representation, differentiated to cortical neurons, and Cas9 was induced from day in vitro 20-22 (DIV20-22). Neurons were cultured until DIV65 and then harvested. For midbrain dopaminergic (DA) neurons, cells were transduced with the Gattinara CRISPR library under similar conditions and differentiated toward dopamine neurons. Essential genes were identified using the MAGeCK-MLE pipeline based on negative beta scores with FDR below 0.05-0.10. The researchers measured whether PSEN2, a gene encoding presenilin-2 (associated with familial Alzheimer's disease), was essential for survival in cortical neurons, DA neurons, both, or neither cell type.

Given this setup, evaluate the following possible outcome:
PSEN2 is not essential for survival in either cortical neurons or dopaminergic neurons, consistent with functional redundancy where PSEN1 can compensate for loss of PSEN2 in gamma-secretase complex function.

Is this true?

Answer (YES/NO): NO